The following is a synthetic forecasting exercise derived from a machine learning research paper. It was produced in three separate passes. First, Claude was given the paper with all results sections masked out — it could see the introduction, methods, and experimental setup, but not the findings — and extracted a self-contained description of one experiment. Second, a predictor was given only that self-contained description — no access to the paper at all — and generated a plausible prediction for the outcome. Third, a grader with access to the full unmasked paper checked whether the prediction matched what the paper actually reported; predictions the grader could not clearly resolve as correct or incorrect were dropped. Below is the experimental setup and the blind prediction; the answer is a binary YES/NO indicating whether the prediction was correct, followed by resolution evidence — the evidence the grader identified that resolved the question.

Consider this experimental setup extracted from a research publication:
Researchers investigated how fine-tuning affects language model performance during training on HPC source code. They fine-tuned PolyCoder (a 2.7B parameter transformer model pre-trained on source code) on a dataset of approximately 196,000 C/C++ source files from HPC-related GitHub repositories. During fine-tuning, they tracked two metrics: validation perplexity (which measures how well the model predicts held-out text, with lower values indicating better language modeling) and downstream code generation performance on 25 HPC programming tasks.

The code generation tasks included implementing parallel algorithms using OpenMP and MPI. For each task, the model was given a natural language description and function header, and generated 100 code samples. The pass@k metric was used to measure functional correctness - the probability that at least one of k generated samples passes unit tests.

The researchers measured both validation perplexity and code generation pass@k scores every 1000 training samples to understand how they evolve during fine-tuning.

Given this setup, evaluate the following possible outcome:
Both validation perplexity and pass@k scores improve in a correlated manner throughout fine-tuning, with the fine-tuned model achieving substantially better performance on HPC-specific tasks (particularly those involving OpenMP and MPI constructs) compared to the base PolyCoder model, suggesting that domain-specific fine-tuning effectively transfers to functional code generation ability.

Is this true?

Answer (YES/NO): NO